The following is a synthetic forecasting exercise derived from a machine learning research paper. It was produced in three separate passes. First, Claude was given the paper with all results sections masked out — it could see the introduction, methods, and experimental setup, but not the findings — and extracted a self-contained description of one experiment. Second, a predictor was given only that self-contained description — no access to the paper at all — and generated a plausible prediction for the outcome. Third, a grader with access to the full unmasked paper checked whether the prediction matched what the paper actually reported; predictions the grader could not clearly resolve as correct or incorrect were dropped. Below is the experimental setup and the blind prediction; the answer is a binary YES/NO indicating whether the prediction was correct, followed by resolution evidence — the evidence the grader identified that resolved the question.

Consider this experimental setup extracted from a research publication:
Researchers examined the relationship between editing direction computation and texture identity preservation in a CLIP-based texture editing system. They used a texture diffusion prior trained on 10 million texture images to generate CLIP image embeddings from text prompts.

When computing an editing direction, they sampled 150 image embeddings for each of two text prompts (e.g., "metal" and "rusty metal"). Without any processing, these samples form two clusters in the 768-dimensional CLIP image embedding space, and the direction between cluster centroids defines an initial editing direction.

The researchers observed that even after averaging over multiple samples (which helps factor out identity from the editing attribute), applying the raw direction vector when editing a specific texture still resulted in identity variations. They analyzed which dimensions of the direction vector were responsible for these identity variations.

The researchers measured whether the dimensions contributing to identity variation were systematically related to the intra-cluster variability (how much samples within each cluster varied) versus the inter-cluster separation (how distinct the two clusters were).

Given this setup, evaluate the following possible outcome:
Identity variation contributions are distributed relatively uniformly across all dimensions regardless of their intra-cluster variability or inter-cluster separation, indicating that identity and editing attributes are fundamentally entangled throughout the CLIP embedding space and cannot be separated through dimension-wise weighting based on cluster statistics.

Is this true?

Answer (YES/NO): NO